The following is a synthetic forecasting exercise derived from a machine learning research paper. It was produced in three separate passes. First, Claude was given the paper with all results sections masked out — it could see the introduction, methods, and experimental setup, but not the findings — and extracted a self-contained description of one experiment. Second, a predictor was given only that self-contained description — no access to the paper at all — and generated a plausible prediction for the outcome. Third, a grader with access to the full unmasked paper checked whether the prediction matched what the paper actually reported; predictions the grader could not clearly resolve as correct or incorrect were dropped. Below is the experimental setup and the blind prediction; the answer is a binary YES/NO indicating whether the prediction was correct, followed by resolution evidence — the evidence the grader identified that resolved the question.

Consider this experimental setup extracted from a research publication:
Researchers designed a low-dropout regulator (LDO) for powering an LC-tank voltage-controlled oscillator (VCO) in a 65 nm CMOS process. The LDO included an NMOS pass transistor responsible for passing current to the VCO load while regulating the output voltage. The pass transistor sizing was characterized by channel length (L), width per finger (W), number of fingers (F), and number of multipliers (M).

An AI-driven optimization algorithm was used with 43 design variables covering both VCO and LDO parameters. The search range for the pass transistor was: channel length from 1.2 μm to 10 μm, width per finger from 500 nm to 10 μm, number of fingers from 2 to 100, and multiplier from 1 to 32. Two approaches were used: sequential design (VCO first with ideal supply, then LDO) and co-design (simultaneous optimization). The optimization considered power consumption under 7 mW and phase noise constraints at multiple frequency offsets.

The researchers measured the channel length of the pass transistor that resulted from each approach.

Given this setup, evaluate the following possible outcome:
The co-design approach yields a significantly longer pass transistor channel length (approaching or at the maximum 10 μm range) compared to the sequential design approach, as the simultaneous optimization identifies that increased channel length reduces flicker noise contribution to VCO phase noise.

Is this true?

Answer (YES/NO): NO